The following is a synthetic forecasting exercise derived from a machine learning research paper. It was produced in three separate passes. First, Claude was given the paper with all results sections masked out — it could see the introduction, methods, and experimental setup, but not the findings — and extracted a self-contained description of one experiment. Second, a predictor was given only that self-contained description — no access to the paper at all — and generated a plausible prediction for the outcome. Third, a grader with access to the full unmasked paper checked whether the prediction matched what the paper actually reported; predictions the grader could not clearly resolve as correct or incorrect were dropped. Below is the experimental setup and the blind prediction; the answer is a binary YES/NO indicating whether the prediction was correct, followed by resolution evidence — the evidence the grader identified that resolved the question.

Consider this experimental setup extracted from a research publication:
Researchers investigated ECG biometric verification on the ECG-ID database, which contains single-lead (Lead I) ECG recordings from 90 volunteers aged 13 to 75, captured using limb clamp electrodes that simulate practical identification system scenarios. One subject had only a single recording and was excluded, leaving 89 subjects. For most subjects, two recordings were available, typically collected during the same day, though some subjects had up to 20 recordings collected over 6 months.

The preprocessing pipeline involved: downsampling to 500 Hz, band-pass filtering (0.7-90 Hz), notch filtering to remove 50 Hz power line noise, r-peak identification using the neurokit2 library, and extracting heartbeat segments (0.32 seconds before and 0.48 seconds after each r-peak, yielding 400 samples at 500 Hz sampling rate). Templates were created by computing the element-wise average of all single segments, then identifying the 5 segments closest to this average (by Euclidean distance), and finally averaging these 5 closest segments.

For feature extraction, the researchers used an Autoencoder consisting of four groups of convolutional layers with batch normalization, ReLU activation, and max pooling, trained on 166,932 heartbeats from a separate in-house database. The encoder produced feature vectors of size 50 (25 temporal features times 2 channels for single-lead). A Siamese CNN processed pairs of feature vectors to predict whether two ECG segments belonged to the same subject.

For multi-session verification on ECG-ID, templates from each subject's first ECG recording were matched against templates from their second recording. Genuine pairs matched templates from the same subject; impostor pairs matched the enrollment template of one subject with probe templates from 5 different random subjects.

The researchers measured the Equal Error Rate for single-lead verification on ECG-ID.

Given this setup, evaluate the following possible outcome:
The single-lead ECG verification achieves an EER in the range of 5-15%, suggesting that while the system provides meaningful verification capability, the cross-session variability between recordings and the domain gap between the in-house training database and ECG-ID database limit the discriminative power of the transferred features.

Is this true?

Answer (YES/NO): NO